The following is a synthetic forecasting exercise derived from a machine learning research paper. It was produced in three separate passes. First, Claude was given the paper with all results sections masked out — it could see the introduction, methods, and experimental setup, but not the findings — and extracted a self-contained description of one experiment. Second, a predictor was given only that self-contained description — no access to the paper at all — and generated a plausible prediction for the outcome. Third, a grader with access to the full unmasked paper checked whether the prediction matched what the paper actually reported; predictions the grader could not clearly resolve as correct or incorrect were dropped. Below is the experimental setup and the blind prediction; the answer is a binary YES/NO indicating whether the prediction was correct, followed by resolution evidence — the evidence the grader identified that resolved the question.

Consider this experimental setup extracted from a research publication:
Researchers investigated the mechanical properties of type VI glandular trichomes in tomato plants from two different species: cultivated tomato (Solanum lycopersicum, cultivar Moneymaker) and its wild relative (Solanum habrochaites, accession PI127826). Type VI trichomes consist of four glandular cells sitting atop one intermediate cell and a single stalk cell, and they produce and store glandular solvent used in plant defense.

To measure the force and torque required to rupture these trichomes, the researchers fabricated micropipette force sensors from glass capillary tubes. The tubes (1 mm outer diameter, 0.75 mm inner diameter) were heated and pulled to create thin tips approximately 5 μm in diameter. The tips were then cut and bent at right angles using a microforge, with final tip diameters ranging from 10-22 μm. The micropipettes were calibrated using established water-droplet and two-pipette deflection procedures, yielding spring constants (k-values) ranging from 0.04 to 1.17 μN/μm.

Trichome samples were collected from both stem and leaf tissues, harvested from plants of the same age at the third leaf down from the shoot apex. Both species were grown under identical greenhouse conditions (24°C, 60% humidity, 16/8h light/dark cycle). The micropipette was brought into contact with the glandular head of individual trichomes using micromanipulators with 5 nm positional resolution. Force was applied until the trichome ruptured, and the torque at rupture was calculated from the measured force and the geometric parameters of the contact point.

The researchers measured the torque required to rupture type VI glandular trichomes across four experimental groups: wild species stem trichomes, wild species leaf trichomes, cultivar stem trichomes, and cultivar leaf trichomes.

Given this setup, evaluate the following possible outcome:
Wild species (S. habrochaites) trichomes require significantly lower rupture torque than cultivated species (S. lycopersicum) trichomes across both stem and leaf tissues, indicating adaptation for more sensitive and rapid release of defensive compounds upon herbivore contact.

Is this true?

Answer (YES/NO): NO